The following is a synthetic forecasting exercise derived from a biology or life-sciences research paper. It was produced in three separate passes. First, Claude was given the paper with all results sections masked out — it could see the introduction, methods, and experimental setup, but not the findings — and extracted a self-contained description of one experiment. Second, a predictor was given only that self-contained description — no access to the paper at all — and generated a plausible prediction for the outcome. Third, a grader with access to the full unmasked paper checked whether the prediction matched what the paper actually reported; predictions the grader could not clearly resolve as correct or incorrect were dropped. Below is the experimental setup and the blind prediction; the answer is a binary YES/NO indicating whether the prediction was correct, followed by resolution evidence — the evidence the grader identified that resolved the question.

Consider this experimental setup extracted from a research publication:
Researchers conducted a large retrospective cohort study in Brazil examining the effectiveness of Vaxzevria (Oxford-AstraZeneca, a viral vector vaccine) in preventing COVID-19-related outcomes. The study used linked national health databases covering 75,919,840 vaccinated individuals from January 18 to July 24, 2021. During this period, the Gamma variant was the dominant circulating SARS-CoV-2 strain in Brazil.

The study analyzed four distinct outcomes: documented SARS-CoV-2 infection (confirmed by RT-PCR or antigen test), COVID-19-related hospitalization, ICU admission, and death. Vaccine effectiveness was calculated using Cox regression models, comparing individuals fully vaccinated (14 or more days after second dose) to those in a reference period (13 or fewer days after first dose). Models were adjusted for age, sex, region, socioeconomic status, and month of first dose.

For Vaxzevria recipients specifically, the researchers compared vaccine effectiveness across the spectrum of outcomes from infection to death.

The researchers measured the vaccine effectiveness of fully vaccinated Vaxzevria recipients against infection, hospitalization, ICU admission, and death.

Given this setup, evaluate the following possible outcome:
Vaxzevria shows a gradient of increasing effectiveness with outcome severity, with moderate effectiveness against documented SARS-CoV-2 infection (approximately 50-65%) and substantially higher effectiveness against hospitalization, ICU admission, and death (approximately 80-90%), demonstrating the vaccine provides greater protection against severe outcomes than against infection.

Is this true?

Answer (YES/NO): NO